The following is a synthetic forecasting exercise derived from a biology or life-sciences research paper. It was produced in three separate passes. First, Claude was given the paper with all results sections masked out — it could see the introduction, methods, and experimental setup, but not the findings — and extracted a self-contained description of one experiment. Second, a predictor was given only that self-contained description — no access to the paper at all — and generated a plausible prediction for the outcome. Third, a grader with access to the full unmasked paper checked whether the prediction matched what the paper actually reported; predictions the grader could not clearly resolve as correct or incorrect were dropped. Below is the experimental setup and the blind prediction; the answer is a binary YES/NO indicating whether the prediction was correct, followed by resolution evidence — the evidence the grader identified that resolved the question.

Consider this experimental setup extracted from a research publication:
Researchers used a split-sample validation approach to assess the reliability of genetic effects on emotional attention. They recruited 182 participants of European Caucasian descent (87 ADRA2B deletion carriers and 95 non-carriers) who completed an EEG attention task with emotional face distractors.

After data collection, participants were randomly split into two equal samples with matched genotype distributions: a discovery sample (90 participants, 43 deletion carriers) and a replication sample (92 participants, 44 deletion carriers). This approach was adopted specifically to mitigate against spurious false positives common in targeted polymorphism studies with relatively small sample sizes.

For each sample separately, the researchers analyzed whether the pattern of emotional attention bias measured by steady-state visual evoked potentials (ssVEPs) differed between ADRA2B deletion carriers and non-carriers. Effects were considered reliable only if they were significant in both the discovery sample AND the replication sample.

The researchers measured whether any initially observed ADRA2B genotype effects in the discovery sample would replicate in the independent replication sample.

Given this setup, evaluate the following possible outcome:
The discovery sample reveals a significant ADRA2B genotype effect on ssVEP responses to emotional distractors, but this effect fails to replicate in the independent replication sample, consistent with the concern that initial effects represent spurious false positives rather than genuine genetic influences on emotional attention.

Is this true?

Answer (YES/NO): NO